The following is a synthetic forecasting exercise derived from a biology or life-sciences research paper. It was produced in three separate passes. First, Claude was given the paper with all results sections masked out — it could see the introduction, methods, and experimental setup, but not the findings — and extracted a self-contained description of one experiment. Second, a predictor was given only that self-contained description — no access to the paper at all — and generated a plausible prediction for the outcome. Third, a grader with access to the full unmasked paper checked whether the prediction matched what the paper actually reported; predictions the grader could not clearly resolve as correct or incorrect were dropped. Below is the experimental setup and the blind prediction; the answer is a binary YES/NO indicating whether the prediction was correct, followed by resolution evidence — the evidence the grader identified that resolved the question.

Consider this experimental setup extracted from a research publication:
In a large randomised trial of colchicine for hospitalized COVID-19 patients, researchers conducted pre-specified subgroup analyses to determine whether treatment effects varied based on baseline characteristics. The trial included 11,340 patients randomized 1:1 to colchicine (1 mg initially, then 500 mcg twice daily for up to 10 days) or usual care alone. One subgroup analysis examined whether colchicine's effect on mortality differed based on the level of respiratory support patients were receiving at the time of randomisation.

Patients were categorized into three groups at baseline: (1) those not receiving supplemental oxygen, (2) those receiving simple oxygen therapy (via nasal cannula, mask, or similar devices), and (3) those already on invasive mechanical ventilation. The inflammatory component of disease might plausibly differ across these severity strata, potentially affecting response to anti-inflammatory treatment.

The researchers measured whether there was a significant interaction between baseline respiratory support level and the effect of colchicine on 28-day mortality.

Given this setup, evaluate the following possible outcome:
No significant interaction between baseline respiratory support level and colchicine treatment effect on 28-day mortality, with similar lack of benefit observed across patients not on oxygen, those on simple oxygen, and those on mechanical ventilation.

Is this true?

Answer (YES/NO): YES